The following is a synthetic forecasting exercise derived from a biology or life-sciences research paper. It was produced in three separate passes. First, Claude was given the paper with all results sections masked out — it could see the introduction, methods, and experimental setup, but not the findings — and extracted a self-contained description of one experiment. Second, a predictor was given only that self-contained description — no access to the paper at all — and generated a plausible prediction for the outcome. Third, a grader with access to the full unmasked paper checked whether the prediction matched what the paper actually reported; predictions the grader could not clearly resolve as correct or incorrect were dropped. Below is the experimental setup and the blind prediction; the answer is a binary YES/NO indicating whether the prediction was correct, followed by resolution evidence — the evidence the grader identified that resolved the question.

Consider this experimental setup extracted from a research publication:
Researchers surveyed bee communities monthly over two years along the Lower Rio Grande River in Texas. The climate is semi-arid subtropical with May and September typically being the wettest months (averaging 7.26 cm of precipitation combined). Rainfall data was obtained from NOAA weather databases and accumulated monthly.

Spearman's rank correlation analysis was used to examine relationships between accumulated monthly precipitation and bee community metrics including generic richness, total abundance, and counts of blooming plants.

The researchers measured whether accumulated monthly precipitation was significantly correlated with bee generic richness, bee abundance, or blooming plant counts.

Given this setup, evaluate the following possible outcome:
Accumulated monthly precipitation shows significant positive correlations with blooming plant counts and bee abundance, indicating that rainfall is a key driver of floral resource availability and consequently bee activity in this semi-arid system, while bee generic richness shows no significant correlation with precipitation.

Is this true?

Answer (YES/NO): NO